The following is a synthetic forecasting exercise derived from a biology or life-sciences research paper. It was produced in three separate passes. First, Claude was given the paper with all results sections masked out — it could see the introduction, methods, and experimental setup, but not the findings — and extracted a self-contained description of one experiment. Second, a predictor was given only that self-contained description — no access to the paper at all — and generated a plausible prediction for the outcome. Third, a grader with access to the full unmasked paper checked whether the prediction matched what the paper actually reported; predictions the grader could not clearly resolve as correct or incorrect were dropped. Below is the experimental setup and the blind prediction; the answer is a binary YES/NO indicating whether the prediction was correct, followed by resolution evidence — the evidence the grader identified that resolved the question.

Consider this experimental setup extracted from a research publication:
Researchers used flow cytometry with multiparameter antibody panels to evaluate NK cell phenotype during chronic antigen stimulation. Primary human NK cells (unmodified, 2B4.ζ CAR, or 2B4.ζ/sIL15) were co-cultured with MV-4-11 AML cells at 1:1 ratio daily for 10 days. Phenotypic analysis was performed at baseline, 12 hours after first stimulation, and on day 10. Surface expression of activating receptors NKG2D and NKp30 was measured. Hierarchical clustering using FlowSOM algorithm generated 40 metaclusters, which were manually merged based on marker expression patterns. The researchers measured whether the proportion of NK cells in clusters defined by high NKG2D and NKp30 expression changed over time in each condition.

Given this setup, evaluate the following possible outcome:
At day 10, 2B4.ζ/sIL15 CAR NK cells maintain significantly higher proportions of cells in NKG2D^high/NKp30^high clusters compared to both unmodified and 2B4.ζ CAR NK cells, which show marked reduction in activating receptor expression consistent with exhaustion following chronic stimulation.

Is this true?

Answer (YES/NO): YES